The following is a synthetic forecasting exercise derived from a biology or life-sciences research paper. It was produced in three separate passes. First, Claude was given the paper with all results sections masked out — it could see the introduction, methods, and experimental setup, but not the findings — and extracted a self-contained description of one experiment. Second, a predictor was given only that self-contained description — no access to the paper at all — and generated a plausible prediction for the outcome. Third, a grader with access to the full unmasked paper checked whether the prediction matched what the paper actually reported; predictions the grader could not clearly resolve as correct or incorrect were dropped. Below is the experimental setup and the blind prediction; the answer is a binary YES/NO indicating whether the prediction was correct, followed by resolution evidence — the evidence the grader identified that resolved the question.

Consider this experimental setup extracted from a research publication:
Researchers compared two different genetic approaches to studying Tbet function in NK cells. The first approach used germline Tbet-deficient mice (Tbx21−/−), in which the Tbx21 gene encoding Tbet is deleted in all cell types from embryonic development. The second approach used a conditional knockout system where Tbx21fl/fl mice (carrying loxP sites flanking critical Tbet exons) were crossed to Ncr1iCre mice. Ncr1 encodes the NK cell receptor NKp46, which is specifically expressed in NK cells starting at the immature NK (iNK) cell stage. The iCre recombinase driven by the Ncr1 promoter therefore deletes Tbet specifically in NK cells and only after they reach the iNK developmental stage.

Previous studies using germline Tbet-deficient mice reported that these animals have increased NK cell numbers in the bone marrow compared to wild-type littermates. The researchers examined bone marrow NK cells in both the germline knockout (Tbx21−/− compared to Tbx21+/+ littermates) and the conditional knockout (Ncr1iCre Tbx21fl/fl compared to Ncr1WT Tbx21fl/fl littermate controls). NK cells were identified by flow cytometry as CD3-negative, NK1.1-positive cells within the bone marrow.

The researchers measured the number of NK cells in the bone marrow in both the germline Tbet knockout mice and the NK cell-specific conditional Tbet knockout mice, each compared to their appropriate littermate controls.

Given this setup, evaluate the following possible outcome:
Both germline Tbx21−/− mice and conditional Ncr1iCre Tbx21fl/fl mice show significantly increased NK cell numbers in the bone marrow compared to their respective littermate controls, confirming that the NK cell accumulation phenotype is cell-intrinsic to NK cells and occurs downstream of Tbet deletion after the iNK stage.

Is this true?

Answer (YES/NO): NO